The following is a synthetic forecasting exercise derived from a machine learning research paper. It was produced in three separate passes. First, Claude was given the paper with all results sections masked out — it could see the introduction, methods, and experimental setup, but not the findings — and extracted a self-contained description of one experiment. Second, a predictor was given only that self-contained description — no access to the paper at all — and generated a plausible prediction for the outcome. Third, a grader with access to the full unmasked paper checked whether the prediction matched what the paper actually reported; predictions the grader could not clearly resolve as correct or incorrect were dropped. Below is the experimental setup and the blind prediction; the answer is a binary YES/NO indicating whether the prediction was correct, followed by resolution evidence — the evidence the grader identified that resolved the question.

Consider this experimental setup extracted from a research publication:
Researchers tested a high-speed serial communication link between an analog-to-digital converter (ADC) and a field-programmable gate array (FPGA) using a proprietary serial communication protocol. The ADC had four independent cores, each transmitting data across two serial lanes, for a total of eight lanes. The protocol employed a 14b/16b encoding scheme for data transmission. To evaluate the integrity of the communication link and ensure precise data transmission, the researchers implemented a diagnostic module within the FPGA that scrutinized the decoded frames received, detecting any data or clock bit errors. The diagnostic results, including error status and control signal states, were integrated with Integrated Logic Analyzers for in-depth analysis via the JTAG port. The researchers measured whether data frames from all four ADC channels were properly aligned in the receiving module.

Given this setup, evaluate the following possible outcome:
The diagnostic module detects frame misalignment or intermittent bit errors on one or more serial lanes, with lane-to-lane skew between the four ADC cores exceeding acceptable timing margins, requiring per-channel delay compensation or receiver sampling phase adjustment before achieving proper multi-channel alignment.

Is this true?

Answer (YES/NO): NO